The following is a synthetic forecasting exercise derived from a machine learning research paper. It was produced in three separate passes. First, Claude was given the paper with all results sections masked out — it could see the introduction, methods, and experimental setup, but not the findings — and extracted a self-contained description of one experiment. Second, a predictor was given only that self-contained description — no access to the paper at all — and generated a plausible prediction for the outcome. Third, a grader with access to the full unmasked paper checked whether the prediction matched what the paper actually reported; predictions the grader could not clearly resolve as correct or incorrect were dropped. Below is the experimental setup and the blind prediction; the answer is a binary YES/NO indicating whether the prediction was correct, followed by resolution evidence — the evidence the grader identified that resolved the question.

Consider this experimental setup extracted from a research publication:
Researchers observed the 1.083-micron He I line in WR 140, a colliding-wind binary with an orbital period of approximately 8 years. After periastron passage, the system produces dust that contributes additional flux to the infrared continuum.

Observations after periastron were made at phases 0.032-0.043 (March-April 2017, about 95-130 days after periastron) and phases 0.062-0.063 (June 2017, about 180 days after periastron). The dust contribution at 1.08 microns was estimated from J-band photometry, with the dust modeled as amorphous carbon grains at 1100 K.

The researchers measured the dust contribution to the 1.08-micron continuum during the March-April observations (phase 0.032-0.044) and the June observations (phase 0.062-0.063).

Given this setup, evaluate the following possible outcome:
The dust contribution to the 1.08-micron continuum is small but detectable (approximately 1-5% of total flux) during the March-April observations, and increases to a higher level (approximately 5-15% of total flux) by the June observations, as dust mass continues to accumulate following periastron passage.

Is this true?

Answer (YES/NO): NO